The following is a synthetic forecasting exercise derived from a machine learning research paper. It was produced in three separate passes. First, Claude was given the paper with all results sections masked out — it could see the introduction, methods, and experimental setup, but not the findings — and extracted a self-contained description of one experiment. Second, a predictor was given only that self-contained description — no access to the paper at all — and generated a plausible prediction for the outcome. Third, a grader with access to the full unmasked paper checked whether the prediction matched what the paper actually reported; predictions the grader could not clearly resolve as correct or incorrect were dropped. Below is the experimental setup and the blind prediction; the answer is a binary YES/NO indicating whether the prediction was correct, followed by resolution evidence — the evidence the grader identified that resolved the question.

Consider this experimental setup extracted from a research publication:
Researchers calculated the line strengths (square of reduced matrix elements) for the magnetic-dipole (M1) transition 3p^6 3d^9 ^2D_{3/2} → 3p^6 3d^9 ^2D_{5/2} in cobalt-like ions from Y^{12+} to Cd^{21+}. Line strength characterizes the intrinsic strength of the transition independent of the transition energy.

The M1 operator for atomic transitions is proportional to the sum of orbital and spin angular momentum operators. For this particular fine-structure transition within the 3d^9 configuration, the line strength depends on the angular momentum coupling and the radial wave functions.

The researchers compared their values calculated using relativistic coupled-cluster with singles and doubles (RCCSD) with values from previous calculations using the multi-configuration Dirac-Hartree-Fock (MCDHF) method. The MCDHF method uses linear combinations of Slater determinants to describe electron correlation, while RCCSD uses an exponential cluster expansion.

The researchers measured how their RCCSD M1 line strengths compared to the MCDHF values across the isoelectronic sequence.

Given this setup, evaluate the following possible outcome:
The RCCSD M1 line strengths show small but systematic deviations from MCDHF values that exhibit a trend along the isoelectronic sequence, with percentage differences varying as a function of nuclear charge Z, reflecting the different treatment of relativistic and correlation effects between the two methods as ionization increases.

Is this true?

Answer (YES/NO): YES